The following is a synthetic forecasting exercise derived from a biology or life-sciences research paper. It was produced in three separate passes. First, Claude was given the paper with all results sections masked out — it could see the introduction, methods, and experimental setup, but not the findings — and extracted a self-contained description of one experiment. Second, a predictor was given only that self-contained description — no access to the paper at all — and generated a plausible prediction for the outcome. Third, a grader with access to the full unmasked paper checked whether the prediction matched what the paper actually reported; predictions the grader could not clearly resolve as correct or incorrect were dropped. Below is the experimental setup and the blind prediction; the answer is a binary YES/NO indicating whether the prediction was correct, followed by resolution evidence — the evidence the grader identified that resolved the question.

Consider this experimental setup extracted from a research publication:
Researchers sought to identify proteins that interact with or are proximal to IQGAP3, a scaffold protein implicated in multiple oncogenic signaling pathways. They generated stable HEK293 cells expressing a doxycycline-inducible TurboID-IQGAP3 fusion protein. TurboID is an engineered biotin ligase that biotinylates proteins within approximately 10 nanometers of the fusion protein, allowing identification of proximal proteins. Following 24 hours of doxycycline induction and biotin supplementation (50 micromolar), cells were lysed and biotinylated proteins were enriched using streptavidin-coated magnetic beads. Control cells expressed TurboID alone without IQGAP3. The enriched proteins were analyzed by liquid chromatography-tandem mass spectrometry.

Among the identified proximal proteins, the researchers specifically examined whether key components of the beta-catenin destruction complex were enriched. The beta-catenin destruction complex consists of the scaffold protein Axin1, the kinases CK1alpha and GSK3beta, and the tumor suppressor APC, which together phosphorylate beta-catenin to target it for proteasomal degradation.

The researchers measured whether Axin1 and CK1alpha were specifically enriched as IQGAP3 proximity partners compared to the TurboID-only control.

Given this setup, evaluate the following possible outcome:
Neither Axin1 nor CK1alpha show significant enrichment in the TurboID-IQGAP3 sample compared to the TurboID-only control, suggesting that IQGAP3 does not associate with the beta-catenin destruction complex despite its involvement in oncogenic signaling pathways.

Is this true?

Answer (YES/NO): NO